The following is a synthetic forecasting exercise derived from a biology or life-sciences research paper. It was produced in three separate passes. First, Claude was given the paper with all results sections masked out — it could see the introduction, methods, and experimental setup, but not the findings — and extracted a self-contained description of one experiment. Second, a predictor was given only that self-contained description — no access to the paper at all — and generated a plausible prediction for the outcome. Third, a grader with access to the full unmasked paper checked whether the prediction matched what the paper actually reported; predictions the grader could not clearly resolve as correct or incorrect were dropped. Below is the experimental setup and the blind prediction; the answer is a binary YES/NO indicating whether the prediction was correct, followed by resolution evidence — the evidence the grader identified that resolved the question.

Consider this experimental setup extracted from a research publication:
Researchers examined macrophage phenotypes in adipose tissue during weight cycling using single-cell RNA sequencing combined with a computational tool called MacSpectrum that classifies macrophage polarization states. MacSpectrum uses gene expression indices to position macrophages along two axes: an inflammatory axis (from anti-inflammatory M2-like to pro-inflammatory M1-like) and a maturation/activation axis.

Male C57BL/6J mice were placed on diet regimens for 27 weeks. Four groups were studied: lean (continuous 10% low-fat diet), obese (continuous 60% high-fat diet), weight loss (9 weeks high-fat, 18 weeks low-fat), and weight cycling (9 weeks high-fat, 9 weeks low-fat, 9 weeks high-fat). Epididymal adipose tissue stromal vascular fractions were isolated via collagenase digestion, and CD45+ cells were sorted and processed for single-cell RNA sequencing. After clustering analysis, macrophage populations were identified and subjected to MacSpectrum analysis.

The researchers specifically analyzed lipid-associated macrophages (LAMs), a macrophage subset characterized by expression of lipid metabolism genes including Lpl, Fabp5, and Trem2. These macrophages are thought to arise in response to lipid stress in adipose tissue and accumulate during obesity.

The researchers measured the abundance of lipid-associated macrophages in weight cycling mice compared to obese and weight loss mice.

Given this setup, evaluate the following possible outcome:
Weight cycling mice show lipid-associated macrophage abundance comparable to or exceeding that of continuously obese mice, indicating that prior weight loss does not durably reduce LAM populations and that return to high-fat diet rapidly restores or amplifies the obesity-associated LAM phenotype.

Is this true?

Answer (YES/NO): YES